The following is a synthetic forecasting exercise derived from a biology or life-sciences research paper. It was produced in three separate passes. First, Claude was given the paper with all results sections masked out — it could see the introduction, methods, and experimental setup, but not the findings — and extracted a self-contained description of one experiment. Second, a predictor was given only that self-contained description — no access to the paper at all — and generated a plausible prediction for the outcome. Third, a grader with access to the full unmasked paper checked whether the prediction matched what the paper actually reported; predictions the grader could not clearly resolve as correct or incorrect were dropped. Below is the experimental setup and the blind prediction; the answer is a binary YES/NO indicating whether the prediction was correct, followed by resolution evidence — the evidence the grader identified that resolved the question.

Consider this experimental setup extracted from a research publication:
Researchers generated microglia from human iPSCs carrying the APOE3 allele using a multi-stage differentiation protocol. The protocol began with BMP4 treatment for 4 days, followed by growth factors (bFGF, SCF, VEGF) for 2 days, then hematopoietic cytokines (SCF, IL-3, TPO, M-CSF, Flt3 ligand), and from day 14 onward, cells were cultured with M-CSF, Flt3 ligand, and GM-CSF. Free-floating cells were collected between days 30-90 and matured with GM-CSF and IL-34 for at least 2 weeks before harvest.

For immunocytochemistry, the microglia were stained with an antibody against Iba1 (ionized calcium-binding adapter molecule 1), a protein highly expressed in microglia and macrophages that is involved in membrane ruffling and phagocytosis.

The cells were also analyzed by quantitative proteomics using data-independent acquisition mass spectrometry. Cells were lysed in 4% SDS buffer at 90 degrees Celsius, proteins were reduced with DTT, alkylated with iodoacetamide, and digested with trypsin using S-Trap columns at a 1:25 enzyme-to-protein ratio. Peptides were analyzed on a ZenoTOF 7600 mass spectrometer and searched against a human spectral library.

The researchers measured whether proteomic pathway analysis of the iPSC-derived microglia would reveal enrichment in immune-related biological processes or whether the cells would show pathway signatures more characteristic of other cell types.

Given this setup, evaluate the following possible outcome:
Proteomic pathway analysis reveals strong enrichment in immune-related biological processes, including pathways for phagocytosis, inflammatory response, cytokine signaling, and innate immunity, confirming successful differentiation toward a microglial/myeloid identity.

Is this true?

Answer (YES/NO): YES